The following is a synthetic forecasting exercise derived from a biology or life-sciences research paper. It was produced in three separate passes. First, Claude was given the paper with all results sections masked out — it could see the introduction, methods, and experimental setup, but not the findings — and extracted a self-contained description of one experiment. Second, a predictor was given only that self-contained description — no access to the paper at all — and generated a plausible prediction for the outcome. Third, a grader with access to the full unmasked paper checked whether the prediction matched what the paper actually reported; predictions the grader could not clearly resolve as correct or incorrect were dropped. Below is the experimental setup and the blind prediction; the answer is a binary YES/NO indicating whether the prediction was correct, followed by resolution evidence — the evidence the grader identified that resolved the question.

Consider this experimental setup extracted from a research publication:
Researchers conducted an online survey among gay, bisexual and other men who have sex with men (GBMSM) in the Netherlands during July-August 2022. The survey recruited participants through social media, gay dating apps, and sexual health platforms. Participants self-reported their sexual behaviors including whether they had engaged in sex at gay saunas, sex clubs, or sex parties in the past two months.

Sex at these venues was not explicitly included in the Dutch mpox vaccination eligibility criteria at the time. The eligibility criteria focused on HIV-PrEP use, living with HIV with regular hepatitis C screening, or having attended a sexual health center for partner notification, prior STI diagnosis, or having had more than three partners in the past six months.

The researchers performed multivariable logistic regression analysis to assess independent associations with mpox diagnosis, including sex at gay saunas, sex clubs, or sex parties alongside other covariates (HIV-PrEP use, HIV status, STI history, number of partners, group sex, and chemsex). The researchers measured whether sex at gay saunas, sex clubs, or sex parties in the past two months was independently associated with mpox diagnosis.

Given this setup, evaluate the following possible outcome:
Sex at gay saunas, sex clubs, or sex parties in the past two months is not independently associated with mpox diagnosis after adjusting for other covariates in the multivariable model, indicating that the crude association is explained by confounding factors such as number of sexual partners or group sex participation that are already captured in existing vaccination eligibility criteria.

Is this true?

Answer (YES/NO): NO